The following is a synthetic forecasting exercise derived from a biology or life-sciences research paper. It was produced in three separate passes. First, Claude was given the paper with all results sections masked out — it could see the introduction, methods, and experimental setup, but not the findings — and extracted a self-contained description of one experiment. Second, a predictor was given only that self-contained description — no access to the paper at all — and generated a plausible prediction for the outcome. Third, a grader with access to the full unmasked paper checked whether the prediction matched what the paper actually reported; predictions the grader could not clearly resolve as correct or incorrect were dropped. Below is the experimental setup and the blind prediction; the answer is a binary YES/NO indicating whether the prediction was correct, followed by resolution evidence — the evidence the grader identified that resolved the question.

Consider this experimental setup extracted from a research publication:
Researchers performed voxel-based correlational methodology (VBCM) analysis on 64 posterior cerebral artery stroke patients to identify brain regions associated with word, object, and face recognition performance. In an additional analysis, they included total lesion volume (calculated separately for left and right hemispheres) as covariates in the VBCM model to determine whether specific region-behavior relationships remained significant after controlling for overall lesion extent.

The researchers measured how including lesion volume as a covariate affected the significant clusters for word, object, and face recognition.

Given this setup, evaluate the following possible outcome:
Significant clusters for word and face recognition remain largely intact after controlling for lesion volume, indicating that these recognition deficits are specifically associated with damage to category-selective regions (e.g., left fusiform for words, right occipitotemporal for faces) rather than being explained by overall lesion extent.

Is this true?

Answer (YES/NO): NO